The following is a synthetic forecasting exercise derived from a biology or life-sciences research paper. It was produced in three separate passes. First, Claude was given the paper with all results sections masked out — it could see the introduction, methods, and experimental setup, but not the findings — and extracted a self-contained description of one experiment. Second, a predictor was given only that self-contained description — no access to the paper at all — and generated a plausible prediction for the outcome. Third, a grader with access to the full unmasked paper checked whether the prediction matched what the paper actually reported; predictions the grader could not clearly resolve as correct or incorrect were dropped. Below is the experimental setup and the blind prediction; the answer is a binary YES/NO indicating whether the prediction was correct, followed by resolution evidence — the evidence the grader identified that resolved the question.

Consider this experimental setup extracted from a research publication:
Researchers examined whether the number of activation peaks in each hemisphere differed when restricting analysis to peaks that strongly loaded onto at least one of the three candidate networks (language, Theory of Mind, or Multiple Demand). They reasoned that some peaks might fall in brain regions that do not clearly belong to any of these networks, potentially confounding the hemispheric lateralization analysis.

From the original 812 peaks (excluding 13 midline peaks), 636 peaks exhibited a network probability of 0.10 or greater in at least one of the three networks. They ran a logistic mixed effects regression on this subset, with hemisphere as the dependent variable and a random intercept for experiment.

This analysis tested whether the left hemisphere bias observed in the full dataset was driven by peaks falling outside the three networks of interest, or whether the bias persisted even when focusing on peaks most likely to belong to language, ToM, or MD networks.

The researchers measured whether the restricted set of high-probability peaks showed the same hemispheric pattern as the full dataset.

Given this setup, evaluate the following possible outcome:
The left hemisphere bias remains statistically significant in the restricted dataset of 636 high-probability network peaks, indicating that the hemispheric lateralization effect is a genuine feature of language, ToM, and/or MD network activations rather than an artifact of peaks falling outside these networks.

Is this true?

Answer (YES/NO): YES